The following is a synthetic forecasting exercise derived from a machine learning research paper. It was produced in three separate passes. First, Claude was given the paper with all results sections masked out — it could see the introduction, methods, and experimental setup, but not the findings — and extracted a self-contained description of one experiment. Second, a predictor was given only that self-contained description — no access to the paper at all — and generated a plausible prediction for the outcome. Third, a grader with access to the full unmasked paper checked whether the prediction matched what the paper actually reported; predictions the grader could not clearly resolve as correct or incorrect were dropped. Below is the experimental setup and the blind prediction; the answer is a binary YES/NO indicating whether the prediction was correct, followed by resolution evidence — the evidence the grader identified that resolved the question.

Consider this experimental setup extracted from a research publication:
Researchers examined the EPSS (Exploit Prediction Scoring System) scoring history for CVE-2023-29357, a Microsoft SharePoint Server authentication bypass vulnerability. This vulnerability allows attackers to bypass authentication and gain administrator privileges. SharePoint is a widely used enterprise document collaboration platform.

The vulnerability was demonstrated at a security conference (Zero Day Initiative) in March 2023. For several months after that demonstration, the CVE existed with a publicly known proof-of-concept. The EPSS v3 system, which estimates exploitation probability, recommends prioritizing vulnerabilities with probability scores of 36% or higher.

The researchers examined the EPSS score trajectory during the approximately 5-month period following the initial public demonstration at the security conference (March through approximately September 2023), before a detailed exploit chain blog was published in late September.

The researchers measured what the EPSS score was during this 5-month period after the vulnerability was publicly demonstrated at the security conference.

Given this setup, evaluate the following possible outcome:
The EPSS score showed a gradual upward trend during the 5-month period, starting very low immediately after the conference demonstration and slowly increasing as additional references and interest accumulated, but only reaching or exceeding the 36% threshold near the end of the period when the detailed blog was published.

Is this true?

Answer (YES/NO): NO